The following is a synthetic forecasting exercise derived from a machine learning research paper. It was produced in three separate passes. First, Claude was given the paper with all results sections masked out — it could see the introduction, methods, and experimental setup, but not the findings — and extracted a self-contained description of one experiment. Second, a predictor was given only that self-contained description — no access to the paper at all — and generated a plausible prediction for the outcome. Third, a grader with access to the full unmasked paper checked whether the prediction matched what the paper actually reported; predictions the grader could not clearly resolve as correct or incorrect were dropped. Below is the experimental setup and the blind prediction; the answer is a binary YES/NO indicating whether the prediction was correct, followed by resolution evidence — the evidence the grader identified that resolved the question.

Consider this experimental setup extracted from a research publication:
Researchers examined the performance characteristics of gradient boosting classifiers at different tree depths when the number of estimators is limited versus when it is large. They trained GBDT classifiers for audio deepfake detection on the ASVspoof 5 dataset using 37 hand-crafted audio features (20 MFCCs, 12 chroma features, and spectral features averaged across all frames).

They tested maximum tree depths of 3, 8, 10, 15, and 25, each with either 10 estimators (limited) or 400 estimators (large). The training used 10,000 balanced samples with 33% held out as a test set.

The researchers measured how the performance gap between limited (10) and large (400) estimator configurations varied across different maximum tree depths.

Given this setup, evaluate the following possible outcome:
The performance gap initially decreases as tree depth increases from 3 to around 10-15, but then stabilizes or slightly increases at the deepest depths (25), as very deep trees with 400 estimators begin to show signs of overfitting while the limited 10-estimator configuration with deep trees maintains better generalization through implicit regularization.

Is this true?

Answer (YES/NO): NO